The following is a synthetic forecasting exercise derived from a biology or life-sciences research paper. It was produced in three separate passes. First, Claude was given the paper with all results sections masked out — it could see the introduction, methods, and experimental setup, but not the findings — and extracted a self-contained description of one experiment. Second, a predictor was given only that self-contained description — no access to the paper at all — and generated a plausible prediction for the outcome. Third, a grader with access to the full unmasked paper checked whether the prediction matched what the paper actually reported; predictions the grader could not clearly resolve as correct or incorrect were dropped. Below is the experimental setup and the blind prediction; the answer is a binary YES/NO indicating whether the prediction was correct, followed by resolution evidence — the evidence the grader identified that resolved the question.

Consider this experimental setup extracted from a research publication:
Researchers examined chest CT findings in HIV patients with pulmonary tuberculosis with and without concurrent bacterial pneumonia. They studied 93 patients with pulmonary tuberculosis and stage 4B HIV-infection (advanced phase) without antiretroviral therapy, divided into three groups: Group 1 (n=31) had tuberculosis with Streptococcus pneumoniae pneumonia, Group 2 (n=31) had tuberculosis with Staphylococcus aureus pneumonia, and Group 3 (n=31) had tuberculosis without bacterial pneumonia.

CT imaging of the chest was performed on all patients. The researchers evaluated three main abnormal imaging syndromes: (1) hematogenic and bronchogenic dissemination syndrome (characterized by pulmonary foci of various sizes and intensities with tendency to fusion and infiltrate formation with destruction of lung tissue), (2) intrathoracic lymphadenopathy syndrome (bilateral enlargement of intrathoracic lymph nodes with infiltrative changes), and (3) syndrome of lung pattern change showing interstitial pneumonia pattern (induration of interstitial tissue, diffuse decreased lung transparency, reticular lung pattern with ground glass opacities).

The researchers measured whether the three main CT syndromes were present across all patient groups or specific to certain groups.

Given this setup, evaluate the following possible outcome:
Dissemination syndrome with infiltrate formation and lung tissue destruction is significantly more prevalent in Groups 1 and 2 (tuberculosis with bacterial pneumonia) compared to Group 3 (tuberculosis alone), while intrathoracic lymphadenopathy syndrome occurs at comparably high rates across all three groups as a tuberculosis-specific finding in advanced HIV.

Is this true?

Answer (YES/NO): NO